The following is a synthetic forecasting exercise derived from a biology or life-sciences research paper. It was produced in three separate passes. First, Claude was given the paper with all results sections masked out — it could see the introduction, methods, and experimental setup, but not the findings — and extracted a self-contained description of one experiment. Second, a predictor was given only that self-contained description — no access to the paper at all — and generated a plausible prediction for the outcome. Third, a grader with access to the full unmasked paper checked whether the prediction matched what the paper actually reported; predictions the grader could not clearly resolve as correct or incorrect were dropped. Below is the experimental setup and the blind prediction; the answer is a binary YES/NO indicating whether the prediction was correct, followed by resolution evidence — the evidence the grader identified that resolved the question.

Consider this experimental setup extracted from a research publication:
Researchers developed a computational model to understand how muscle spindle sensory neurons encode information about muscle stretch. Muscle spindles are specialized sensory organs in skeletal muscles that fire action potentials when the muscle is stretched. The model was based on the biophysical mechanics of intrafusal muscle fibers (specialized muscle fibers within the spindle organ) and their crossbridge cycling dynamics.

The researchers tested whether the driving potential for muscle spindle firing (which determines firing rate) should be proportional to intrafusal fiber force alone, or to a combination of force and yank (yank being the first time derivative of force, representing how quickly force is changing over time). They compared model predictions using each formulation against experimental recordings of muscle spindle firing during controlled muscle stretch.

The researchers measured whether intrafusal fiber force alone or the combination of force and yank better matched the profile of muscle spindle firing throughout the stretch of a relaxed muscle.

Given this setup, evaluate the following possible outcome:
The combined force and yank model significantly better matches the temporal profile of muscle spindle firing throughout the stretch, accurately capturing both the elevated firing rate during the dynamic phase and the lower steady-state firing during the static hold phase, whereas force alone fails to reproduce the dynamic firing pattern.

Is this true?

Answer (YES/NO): NO